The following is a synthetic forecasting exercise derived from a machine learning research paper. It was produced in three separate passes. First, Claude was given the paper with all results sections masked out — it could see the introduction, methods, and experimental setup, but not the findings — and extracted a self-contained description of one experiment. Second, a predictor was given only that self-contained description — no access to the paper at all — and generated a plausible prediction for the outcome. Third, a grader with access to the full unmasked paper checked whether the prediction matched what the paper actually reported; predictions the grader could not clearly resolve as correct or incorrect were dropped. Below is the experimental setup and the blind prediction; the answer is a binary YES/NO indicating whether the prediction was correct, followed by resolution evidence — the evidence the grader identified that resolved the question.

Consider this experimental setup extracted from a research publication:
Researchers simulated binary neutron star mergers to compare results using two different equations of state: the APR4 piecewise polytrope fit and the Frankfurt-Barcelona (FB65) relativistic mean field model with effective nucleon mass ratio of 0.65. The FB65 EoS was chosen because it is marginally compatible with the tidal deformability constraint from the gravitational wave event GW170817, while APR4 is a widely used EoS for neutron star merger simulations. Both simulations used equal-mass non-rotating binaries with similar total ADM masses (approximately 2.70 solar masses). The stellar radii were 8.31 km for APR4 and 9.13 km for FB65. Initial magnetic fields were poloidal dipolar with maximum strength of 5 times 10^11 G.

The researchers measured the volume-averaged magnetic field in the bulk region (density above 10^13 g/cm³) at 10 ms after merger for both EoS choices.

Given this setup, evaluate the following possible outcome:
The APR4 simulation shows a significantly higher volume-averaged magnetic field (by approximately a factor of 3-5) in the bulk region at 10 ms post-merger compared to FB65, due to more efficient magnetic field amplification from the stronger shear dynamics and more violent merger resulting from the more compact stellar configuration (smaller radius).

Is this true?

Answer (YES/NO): NO